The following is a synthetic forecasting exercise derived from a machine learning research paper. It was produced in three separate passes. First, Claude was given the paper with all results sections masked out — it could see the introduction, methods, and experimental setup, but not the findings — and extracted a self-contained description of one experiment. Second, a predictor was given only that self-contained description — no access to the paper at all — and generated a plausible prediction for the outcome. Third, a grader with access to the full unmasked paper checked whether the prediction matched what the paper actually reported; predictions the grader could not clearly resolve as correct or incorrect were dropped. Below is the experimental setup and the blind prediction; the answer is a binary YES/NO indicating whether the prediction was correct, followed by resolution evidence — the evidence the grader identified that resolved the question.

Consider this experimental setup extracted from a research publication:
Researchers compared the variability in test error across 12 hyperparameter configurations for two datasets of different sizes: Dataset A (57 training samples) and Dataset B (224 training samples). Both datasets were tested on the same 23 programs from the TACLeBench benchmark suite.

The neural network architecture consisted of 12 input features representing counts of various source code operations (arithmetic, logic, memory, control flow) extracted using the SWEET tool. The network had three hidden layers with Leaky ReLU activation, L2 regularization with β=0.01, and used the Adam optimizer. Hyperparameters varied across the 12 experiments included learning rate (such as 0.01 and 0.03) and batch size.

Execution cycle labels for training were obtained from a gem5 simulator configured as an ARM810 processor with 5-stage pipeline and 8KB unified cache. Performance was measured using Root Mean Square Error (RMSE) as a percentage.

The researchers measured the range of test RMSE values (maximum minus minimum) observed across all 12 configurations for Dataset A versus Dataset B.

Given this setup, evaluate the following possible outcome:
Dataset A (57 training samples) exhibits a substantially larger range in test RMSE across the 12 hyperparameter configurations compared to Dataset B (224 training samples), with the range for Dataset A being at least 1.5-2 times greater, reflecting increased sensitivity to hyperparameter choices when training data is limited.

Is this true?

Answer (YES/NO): YES